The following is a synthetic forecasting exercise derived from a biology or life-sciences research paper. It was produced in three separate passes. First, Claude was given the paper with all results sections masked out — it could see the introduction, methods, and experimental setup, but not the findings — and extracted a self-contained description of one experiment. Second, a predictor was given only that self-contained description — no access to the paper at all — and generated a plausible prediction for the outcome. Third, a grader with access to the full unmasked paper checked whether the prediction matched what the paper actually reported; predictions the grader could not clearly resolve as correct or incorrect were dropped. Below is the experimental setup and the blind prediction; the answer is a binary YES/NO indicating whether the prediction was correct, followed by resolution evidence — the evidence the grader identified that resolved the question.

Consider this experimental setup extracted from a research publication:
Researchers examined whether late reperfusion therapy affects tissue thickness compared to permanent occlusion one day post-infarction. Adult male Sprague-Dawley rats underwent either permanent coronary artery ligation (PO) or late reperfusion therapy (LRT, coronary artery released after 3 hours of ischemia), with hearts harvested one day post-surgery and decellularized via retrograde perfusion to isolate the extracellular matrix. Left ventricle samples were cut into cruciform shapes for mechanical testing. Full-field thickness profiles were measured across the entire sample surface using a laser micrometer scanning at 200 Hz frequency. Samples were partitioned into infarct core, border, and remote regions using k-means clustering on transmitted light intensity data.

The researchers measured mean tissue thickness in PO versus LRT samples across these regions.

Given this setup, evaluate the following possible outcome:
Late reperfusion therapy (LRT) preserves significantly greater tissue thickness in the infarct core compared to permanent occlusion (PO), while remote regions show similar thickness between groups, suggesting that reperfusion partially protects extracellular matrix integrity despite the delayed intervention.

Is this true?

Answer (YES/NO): NO